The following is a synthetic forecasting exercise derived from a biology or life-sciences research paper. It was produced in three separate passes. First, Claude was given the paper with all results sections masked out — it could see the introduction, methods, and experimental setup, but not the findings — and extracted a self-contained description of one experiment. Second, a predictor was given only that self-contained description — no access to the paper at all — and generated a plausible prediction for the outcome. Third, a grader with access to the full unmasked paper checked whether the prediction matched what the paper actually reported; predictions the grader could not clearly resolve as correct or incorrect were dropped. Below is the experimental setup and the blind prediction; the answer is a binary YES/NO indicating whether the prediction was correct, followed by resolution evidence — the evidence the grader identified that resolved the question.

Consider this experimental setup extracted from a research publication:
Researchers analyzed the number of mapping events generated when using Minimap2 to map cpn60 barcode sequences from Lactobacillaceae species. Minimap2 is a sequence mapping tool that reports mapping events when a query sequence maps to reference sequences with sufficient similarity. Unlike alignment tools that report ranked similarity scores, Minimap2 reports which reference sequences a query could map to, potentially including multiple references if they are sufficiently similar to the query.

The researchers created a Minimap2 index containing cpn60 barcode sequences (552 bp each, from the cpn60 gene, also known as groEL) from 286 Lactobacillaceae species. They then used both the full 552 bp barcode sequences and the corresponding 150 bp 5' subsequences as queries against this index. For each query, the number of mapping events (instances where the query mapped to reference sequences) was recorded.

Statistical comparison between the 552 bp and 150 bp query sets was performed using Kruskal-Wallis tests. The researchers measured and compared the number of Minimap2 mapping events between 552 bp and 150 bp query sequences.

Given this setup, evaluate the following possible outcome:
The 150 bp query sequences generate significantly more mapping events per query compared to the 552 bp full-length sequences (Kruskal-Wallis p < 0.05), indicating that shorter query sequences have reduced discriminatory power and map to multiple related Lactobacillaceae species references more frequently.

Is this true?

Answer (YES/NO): NO